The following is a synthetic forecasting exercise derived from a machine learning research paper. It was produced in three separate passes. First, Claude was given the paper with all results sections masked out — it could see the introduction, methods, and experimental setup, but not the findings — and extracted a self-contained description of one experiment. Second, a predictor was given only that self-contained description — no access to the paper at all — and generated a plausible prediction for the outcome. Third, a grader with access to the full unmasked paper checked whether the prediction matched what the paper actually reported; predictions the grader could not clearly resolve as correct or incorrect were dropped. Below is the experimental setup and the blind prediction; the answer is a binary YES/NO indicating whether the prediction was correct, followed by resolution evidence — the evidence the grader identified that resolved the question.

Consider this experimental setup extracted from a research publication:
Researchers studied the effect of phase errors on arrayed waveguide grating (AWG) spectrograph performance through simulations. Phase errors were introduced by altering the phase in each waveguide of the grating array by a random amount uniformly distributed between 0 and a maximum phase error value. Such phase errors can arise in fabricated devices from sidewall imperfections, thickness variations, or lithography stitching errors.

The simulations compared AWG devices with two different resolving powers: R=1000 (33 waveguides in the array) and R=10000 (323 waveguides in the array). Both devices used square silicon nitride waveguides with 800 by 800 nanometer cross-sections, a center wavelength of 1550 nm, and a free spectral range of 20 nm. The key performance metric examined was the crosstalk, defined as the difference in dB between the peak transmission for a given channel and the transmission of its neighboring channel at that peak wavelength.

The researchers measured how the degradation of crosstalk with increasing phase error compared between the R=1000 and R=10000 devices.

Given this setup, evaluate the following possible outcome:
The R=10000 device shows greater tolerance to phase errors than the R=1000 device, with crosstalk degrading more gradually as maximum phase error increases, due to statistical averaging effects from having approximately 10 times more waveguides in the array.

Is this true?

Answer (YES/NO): NO